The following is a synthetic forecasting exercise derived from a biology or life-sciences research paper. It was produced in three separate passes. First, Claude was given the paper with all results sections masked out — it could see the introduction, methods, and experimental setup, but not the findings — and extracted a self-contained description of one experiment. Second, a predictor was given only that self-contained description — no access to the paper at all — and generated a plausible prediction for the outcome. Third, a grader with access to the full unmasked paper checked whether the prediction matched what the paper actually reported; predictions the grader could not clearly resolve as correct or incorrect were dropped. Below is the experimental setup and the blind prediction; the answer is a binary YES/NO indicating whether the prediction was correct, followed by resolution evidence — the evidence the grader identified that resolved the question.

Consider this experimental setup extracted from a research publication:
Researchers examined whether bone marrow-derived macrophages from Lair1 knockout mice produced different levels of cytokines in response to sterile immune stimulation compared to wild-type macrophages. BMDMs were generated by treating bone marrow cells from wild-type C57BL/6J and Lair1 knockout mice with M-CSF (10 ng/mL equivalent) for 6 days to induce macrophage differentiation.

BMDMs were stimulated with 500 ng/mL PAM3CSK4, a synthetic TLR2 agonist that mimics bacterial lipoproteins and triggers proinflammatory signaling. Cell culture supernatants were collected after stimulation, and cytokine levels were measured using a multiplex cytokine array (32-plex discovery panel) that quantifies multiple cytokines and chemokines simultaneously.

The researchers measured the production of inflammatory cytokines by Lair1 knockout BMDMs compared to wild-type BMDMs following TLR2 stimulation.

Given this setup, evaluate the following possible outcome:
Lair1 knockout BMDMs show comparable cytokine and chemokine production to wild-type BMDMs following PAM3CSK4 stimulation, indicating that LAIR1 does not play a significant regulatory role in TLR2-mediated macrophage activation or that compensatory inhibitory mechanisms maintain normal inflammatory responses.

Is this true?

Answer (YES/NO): NO